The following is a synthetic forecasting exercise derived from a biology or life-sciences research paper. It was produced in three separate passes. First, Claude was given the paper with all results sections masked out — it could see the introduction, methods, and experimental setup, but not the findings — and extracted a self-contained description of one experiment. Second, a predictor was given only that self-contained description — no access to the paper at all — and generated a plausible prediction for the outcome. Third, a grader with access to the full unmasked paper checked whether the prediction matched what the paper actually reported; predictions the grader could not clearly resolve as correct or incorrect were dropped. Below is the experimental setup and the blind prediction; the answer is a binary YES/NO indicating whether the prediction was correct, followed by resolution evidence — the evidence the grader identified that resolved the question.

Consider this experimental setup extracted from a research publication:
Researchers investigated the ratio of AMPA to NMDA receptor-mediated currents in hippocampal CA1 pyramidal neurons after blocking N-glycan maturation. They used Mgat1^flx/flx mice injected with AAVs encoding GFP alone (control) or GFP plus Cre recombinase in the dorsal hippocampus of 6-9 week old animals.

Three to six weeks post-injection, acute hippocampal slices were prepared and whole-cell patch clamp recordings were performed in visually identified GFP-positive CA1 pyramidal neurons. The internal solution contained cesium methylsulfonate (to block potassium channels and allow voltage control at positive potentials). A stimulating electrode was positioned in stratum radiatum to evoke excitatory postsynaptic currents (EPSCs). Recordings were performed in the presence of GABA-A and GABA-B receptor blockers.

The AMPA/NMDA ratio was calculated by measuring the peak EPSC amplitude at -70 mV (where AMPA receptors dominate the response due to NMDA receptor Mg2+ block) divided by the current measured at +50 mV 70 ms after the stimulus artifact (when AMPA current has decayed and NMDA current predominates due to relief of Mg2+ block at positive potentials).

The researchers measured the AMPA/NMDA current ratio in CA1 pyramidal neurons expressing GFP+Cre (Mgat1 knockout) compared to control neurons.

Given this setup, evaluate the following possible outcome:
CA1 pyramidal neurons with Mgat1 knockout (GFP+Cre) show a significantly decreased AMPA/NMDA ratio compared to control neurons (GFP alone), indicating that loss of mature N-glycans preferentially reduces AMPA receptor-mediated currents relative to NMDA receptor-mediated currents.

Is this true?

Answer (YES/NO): NO